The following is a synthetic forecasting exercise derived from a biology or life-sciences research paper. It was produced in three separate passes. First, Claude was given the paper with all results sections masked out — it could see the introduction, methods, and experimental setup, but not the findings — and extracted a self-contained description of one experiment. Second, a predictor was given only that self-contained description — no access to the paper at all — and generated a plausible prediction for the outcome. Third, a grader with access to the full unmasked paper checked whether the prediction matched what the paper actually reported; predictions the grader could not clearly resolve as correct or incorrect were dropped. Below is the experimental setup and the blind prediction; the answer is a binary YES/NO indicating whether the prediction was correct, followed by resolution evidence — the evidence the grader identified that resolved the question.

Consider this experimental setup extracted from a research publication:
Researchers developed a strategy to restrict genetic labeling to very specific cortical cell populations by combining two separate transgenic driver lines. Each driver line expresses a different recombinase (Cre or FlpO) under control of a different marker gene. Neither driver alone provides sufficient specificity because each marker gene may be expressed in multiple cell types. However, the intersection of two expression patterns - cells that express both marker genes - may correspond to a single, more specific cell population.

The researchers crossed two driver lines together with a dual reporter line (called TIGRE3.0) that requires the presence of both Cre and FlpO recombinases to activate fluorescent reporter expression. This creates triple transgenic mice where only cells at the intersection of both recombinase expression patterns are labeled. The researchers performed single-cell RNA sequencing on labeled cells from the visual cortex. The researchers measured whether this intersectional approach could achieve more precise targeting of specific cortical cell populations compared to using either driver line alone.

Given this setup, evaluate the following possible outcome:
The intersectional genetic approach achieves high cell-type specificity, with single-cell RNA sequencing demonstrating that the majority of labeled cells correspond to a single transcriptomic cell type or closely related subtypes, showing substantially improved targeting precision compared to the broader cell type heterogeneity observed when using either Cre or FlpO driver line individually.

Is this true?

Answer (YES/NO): YES